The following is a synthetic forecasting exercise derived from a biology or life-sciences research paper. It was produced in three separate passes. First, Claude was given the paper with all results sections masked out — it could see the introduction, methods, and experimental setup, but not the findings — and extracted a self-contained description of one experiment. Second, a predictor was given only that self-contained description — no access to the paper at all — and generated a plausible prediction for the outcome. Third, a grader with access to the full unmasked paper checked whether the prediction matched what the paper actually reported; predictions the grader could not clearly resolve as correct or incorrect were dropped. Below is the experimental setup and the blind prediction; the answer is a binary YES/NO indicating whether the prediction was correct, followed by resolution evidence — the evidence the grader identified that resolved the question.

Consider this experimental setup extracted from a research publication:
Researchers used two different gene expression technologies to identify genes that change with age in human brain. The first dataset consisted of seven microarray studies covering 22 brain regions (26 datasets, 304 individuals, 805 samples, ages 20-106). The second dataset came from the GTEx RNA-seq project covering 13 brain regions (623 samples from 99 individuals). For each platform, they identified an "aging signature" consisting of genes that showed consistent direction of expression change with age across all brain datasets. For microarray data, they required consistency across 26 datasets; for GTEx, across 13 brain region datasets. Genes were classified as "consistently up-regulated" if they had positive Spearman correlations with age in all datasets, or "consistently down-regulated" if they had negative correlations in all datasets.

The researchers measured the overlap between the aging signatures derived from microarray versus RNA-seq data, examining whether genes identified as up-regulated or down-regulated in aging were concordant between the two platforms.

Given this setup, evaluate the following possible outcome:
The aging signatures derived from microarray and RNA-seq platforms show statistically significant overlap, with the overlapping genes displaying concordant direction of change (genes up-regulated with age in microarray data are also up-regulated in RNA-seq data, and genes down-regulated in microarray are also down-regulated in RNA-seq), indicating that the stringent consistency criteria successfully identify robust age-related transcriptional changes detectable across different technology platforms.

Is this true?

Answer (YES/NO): YES